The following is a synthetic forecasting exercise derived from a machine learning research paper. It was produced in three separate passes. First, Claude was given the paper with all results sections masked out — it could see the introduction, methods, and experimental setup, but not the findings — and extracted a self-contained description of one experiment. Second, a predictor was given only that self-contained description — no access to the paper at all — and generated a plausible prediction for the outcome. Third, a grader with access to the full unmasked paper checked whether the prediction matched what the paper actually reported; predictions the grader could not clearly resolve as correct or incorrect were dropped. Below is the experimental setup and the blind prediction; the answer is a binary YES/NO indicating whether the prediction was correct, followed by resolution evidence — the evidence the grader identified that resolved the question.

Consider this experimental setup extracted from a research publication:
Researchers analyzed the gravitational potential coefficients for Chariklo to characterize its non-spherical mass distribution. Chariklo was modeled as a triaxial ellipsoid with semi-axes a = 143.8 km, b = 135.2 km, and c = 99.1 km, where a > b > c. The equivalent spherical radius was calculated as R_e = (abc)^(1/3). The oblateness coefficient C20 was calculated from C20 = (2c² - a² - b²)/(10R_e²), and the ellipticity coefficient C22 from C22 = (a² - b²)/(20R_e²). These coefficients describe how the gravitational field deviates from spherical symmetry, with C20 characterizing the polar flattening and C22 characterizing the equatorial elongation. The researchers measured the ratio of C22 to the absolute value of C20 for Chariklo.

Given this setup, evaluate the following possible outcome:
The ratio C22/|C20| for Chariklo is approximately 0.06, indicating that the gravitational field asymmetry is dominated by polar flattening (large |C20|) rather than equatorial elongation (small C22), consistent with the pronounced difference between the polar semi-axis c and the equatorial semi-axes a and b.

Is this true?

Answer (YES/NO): YES